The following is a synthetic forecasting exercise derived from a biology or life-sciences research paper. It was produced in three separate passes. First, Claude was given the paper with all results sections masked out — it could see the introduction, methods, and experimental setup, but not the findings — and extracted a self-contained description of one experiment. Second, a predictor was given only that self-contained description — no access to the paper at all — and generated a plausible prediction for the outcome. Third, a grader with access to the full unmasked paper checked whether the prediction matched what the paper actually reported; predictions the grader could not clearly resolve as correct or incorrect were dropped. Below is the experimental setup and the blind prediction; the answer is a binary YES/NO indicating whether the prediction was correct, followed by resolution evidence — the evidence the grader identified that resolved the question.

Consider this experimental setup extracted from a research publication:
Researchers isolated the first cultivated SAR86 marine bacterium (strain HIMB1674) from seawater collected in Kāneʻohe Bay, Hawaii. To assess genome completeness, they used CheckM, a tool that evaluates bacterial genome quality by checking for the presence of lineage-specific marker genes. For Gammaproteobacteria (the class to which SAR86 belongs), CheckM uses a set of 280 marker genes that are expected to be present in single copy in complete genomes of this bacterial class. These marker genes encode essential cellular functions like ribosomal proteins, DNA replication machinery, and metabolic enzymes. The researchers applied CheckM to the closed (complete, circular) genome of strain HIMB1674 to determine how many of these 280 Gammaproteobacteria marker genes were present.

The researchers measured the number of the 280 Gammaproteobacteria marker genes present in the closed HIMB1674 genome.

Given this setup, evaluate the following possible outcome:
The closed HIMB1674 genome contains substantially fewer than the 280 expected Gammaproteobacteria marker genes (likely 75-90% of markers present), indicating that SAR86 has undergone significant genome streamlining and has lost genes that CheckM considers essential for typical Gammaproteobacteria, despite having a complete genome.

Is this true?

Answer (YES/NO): YES